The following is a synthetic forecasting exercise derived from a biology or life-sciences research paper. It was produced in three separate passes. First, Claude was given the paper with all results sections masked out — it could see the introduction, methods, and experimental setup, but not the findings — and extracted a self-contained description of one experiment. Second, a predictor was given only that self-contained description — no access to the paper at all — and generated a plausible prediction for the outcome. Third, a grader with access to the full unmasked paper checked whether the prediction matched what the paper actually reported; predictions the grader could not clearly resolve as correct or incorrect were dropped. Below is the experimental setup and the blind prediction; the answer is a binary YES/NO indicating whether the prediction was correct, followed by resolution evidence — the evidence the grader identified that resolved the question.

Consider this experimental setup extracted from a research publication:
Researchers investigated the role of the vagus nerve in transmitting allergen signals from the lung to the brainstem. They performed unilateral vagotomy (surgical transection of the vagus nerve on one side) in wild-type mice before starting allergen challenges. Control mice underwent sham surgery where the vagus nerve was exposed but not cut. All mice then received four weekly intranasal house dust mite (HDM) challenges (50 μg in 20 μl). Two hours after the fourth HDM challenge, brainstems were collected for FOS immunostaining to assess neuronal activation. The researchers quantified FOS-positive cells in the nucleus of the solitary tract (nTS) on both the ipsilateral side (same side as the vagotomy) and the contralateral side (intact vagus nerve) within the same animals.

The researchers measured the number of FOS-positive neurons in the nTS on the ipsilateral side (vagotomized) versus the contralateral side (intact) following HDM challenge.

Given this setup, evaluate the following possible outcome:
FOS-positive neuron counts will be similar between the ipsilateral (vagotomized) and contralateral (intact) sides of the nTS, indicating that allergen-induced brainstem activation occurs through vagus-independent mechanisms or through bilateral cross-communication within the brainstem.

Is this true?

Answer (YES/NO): NO